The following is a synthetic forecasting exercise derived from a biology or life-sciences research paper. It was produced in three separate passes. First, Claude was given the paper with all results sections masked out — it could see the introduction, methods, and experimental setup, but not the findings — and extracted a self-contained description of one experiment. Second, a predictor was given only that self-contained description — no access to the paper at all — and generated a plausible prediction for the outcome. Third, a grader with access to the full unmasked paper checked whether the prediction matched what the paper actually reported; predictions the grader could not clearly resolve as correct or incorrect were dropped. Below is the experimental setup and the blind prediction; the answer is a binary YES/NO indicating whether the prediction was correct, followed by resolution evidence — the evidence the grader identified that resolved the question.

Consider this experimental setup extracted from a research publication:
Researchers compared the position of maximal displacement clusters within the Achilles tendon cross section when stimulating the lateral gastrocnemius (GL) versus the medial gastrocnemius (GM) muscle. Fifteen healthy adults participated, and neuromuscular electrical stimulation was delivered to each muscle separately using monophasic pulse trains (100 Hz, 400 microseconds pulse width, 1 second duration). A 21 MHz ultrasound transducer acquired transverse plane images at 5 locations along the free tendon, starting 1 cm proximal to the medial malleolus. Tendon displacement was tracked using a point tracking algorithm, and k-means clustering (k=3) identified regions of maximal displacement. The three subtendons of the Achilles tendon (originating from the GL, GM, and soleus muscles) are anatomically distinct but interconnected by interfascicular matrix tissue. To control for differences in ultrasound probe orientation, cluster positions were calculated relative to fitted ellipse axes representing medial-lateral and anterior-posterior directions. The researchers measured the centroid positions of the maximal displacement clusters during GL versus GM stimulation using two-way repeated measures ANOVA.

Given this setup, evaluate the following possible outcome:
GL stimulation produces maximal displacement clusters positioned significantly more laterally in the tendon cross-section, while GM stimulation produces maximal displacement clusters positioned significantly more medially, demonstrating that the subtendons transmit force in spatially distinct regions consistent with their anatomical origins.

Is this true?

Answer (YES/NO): YES